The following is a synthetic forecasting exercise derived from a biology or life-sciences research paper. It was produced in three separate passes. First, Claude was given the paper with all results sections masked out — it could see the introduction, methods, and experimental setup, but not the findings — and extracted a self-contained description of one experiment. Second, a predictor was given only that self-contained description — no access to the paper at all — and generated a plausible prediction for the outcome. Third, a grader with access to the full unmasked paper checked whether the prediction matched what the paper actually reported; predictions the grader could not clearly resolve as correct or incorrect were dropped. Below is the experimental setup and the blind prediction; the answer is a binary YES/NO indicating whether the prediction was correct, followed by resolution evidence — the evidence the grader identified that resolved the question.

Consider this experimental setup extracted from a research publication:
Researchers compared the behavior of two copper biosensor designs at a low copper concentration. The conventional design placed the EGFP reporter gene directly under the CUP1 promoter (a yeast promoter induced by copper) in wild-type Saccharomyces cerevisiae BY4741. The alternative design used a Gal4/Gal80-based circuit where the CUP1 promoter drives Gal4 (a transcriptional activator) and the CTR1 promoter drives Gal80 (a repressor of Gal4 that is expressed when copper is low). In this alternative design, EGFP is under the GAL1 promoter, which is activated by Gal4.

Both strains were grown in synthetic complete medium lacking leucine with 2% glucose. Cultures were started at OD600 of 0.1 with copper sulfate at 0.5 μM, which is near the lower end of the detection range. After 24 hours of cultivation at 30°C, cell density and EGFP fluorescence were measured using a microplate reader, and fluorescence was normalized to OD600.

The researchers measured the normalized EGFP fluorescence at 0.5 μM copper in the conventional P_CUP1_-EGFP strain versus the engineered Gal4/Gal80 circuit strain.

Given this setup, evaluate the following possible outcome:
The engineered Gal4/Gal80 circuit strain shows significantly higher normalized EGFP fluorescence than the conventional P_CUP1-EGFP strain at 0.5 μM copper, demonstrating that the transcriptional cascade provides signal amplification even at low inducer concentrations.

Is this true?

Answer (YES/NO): NO